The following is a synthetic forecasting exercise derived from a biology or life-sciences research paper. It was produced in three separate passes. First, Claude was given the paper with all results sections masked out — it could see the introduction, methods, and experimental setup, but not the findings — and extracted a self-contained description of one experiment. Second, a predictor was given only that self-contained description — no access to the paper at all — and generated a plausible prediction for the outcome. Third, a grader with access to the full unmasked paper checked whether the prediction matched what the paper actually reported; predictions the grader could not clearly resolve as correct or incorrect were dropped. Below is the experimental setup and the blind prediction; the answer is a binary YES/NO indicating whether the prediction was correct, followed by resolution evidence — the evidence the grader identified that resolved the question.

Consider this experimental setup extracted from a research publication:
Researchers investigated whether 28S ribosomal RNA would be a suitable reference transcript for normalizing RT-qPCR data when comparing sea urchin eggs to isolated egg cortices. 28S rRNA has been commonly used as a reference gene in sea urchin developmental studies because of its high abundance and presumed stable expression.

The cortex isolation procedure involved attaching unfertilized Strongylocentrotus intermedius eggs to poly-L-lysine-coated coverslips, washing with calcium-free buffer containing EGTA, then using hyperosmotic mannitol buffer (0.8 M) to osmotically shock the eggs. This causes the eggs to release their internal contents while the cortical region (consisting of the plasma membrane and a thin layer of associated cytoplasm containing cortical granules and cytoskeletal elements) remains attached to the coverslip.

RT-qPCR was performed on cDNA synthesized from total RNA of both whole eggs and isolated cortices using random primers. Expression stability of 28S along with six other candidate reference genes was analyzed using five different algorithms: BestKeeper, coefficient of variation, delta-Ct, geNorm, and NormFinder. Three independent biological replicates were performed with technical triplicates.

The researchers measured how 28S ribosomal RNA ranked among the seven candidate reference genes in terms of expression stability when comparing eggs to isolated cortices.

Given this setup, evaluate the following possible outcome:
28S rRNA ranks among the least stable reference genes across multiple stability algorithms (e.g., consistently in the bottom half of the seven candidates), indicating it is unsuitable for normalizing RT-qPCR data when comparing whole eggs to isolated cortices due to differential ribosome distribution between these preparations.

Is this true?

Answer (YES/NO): YES